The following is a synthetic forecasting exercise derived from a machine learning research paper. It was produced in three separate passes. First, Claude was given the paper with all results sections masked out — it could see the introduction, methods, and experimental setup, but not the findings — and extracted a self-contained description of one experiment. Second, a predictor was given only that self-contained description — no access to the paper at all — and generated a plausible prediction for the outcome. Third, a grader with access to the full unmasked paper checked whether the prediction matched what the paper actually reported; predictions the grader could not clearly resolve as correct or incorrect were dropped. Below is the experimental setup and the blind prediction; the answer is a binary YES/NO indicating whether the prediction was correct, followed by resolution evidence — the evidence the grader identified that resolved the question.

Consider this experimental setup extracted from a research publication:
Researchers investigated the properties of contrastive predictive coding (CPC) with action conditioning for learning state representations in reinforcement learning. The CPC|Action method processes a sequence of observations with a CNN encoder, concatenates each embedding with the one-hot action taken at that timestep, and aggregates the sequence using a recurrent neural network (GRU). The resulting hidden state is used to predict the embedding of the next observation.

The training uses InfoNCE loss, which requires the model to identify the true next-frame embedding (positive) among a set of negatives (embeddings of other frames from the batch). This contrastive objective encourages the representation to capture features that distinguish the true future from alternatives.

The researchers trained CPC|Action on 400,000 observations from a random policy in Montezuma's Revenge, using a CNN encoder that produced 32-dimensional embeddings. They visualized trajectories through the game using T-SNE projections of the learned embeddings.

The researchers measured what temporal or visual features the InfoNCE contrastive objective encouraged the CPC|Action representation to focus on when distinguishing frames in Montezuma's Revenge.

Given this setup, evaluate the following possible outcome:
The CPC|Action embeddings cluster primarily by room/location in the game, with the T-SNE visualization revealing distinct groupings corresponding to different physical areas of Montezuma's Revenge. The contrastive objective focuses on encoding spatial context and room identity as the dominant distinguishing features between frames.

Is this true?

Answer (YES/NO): NO